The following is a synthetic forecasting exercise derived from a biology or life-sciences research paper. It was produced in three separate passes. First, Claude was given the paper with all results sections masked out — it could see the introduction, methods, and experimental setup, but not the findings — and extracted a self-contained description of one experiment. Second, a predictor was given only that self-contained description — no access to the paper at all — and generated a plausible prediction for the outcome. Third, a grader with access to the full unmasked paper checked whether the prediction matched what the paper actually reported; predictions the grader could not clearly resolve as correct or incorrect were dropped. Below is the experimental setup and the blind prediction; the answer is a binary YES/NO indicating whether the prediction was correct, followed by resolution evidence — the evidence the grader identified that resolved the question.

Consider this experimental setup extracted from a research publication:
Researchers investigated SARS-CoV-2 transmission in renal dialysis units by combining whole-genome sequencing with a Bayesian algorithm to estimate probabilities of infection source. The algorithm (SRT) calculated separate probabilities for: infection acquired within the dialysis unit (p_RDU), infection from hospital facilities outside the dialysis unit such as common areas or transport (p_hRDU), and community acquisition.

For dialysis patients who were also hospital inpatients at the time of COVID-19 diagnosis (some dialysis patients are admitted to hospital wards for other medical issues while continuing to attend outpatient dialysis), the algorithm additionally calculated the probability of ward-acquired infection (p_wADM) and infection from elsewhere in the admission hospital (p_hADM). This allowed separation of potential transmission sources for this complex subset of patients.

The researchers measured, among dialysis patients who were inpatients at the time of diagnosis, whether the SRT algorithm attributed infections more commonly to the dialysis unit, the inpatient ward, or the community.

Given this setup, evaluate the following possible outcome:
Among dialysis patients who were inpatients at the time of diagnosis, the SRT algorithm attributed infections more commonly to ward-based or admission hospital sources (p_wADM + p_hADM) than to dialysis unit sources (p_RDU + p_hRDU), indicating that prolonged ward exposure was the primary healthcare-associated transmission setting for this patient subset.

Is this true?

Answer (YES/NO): NO